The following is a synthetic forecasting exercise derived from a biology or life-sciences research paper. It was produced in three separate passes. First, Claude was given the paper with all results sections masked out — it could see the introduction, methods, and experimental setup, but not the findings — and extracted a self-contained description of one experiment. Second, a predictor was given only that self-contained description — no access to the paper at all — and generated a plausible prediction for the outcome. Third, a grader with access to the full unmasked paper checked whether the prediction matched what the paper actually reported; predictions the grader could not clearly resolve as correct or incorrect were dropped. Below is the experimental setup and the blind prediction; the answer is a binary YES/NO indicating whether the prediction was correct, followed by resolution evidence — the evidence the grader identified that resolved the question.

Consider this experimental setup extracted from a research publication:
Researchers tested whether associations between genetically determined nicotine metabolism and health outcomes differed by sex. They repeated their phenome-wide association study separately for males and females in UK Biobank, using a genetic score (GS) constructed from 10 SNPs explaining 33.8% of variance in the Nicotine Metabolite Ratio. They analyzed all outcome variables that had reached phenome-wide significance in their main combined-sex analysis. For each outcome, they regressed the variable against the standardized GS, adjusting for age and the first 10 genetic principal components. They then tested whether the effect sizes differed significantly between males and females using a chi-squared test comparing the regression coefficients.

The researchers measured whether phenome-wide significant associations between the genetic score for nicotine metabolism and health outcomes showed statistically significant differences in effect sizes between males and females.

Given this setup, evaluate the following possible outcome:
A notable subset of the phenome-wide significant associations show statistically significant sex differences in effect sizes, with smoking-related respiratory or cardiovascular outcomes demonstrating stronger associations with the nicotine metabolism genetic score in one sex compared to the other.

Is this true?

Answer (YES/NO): NO